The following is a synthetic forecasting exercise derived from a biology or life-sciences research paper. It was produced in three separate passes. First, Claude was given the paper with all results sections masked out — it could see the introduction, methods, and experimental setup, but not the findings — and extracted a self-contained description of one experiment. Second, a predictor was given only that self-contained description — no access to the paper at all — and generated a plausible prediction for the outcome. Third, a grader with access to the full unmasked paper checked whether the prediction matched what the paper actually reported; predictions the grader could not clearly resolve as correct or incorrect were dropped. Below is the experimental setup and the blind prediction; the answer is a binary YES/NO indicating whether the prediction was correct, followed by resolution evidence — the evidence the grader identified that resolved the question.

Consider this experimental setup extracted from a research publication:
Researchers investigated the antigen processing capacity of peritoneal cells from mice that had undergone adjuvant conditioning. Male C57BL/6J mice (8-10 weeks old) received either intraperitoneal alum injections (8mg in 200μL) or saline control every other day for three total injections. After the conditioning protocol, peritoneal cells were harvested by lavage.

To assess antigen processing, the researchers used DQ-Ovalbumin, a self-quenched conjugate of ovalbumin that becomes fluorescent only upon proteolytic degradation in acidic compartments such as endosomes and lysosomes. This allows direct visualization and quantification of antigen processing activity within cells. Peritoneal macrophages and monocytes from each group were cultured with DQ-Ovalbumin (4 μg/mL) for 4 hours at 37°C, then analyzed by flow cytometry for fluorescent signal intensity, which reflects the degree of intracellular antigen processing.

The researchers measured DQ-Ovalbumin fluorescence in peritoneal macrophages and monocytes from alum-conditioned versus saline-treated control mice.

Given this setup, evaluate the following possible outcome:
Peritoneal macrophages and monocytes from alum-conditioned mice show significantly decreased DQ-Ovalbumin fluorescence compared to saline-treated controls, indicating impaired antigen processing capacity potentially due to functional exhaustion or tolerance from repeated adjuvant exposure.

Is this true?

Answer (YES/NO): YES